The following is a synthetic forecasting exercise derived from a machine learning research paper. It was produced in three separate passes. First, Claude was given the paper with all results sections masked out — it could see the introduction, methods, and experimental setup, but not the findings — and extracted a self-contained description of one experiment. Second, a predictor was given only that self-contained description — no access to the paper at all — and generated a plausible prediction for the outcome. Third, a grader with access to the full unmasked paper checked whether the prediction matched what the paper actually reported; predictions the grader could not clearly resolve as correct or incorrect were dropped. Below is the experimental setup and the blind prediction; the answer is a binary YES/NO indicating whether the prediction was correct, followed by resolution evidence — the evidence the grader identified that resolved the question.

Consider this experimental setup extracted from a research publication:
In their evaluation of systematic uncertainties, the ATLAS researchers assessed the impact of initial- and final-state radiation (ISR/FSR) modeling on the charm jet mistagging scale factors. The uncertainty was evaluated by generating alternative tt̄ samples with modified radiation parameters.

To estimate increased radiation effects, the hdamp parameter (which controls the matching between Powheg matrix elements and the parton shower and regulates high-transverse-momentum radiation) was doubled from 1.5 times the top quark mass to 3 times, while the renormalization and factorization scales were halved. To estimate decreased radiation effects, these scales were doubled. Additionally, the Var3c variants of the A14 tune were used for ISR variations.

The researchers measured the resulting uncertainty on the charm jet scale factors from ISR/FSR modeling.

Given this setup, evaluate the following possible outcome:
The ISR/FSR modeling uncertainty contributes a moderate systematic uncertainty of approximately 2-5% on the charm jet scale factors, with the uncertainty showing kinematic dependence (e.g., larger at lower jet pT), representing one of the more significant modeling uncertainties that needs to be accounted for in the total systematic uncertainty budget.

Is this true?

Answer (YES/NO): NO